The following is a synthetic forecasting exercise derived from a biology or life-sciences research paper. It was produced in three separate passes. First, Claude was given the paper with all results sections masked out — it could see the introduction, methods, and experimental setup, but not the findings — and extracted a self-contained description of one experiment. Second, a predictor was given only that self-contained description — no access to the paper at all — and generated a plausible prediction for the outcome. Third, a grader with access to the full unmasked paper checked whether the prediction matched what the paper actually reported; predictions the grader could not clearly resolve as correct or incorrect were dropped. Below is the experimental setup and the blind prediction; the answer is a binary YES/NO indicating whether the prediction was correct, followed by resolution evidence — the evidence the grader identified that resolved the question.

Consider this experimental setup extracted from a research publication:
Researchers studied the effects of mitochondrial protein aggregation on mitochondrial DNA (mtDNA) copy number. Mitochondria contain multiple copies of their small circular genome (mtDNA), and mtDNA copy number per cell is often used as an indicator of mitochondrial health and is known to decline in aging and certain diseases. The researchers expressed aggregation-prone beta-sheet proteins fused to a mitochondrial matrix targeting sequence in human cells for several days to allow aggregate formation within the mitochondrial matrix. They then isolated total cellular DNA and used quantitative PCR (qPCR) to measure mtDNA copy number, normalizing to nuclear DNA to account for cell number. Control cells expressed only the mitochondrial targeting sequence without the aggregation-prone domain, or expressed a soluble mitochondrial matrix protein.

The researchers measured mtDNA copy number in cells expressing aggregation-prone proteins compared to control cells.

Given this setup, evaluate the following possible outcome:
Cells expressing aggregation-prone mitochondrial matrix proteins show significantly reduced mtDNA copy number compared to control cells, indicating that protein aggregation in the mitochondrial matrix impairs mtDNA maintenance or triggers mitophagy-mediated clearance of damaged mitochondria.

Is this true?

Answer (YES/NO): YES